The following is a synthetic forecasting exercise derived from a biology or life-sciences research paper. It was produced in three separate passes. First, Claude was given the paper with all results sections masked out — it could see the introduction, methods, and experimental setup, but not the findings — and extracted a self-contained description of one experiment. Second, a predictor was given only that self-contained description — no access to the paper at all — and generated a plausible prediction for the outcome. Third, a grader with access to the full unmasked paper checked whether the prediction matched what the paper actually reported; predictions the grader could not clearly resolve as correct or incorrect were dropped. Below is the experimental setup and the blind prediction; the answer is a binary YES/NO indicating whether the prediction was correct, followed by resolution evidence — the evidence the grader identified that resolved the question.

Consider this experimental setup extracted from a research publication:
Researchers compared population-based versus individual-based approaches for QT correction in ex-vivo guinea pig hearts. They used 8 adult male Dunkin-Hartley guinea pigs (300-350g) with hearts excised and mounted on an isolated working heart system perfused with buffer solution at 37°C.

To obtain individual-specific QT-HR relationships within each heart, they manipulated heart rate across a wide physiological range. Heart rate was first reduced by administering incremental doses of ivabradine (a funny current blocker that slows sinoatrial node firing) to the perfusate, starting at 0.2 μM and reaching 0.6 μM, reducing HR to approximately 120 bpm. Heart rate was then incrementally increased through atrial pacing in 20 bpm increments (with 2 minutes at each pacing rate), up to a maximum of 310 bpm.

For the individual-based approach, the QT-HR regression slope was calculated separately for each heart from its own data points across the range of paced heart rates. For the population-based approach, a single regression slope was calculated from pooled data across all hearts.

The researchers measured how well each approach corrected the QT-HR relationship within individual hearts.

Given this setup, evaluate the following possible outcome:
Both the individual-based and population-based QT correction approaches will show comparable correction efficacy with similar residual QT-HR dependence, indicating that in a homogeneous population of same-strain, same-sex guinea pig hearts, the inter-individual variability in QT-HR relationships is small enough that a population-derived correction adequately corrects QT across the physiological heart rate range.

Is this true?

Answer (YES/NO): YES